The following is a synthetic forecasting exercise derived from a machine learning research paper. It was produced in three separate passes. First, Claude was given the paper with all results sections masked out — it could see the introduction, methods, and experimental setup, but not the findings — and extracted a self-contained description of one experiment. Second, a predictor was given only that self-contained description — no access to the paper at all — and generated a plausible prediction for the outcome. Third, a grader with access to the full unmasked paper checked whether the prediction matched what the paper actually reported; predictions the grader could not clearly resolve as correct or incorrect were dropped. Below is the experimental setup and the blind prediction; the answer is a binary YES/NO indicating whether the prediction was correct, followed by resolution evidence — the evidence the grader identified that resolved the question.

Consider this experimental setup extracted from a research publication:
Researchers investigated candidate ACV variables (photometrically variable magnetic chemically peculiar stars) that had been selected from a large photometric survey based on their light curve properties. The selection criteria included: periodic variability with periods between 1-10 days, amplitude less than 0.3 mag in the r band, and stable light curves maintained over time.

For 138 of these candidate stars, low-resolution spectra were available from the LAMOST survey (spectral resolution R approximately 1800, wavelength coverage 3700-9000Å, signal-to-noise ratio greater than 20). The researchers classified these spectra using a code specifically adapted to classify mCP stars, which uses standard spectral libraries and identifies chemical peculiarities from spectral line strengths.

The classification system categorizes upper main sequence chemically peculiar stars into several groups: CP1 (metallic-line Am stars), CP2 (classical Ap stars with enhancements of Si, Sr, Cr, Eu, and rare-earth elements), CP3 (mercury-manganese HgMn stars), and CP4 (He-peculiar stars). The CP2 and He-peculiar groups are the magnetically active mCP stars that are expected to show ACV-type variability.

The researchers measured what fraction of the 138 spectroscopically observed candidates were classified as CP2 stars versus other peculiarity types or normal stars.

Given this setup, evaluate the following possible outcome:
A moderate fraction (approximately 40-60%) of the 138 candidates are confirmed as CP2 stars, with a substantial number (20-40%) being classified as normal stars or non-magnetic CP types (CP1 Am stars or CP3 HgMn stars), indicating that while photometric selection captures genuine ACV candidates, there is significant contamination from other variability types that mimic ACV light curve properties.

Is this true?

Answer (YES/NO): NO